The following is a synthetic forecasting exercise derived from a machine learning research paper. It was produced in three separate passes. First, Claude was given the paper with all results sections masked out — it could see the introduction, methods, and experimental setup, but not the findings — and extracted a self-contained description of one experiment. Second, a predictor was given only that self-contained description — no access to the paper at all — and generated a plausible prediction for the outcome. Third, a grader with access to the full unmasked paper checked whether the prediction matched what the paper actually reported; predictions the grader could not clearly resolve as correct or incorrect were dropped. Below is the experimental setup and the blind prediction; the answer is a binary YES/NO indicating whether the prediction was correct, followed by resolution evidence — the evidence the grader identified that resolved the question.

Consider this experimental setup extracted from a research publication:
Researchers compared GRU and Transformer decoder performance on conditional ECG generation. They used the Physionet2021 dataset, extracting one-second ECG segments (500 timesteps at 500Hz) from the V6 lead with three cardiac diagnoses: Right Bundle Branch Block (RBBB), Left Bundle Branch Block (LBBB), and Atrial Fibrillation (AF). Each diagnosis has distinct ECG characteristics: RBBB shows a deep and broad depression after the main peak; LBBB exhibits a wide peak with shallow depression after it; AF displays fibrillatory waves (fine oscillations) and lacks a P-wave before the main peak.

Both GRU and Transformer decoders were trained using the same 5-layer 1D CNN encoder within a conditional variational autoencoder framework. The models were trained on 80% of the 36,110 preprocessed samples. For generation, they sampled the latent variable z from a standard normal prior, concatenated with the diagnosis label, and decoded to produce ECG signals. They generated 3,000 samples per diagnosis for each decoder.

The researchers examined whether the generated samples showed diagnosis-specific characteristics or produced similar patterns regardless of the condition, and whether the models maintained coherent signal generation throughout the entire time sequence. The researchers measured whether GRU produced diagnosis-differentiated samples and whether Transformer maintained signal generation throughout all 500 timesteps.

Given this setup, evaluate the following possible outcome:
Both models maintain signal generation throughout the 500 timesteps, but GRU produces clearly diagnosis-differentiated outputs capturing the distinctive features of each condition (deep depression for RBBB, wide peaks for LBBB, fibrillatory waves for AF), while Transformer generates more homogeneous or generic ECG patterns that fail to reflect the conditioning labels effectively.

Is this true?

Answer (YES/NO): NO